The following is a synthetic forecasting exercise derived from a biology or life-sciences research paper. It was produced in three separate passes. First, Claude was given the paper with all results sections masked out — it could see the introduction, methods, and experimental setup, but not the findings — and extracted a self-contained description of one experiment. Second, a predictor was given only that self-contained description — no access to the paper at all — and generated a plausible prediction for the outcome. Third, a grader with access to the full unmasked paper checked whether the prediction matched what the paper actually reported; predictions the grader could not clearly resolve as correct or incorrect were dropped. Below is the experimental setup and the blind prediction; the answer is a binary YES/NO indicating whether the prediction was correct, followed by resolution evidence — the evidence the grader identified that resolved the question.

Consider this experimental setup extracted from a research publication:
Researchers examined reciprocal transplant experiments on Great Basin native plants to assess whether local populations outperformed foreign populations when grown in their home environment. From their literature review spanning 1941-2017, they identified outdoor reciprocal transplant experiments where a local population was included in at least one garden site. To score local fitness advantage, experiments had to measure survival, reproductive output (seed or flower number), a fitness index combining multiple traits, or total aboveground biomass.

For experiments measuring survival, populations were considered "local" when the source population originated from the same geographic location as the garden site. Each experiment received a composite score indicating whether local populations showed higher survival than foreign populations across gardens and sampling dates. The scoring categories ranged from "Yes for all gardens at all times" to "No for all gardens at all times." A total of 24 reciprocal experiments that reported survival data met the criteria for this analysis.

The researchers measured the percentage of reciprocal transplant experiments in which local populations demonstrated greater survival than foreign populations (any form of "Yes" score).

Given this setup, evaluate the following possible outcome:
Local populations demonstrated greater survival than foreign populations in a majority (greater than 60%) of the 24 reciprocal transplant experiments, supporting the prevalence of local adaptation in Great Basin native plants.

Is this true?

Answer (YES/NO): YES